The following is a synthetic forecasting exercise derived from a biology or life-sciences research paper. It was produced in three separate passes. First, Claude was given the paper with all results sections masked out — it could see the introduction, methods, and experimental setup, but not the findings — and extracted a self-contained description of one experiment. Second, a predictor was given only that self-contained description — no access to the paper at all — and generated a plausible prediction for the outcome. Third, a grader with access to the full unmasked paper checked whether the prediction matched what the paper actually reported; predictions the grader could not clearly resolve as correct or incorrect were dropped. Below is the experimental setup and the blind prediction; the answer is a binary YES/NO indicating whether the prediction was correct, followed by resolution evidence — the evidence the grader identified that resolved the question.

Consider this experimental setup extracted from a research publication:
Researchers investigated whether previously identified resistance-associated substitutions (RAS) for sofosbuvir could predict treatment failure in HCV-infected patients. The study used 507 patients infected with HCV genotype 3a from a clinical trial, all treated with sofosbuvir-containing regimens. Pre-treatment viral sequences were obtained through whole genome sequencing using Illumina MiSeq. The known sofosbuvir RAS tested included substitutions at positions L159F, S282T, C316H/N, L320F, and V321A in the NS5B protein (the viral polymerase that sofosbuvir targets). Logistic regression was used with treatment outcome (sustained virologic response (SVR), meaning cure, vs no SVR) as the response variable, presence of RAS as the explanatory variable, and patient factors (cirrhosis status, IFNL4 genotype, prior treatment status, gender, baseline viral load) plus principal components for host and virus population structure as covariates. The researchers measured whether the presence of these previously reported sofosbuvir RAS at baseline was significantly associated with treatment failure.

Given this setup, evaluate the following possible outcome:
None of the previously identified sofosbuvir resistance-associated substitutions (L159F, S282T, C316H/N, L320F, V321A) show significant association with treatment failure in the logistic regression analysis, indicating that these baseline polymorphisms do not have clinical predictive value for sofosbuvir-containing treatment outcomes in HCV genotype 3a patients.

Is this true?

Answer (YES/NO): YES